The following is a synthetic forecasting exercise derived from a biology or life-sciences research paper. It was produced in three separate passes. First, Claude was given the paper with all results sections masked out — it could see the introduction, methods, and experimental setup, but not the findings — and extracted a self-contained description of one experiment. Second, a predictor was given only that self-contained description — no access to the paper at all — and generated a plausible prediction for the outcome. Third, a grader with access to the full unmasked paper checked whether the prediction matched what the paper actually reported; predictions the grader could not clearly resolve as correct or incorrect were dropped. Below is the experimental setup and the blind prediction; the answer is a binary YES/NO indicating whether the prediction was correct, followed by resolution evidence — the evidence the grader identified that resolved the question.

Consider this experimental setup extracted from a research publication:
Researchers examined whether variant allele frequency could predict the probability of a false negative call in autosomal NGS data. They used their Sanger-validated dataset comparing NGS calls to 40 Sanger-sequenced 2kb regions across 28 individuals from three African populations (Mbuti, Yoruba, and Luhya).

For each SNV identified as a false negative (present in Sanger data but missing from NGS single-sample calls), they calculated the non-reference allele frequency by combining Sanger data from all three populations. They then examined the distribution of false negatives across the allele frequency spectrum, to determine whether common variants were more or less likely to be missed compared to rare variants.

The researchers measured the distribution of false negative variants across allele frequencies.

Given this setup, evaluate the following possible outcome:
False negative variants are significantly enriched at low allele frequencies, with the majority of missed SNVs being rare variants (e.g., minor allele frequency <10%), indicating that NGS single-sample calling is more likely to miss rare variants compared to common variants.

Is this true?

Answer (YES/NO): NO